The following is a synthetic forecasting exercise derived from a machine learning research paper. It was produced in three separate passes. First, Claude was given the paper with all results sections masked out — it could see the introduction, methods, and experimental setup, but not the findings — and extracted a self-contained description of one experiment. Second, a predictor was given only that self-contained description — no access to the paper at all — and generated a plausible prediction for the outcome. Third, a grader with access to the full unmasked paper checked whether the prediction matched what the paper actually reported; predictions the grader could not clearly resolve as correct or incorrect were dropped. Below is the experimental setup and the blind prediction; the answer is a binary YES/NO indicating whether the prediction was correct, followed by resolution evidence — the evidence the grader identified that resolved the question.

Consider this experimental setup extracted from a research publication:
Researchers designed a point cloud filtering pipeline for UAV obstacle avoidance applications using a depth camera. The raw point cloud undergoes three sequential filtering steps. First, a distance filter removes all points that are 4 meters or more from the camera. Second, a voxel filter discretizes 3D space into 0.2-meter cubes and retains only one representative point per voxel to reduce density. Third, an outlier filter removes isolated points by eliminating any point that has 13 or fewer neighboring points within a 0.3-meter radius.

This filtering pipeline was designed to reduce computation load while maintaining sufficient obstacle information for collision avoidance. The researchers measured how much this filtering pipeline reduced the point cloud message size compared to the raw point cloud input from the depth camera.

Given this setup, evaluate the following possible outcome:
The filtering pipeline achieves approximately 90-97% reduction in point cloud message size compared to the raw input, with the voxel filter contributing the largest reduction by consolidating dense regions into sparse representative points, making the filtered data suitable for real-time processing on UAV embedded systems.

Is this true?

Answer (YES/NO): NO